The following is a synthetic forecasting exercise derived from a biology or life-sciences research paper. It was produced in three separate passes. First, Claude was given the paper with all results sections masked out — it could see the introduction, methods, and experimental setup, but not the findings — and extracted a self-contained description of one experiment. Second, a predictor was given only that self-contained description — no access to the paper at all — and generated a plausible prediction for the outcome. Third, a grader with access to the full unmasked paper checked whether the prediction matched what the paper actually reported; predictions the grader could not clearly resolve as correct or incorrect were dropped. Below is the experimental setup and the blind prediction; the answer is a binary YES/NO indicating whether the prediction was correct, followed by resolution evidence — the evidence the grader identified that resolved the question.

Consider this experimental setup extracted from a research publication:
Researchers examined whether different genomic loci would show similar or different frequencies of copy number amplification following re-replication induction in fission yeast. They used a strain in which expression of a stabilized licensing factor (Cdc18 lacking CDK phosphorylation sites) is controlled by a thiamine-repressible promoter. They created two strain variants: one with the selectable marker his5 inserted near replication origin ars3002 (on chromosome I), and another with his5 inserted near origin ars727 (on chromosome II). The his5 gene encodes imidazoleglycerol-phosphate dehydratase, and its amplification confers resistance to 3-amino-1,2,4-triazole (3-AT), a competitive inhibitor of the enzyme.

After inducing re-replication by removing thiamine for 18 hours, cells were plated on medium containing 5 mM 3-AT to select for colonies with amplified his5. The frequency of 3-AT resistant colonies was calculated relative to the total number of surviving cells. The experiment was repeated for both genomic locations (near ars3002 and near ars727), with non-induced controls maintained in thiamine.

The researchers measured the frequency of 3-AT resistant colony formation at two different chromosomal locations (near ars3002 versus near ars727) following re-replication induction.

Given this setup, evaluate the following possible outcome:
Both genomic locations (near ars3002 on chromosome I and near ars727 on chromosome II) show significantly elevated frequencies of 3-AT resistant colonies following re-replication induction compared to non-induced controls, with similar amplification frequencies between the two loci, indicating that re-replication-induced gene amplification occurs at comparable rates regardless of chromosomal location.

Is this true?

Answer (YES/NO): NO